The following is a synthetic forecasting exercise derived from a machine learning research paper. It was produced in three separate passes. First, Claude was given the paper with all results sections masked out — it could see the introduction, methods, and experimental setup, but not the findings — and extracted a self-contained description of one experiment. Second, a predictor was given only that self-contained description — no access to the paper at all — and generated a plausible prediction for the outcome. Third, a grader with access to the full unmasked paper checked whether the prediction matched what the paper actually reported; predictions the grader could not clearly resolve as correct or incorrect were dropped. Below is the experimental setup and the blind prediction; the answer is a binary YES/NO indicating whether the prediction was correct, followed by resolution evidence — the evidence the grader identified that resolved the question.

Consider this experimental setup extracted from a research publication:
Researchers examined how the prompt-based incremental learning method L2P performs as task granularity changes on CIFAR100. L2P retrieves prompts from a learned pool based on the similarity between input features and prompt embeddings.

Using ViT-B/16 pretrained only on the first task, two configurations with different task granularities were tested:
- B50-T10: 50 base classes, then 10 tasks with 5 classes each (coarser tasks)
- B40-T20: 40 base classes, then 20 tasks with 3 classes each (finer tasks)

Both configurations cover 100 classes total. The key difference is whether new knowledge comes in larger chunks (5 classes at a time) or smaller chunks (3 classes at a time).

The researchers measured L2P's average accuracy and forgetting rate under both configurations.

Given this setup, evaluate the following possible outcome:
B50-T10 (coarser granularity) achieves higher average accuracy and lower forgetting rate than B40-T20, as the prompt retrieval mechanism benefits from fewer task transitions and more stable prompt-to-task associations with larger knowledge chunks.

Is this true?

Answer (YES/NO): YES